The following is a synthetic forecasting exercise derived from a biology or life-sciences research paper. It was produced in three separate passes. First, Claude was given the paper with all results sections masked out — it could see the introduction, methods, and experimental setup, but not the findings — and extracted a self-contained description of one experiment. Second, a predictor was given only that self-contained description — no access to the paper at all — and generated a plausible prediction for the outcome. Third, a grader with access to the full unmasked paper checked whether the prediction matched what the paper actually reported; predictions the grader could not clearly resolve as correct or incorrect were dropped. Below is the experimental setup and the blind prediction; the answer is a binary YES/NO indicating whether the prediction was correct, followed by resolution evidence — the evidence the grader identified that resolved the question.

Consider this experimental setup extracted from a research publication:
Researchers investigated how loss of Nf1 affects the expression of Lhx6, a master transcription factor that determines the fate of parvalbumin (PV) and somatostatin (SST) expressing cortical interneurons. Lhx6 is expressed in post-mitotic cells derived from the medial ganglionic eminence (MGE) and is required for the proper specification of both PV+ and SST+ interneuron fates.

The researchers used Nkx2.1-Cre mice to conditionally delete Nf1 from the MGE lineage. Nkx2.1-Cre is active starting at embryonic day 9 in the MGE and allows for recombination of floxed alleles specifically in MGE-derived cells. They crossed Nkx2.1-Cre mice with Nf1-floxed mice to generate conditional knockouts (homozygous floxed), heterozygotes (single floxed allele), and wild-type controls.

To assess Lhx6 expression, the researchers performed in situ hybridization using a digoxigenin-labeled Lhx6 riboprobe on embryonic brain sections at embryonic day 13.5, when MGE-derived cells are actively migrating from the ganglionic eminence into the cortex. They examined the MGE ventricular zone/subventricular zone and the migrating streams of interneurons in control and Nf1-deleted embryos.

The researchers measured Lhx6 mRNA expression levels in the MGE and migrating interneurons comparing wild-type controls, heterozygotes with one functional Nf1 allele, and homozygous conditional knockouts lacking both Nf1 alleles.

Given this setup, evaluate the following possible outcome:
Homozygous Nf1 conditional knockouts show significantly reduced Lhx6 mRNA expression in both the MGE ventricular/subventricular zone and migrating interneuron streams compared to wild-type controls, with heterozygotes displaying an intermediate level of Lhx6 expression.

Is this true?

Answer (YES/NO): YES